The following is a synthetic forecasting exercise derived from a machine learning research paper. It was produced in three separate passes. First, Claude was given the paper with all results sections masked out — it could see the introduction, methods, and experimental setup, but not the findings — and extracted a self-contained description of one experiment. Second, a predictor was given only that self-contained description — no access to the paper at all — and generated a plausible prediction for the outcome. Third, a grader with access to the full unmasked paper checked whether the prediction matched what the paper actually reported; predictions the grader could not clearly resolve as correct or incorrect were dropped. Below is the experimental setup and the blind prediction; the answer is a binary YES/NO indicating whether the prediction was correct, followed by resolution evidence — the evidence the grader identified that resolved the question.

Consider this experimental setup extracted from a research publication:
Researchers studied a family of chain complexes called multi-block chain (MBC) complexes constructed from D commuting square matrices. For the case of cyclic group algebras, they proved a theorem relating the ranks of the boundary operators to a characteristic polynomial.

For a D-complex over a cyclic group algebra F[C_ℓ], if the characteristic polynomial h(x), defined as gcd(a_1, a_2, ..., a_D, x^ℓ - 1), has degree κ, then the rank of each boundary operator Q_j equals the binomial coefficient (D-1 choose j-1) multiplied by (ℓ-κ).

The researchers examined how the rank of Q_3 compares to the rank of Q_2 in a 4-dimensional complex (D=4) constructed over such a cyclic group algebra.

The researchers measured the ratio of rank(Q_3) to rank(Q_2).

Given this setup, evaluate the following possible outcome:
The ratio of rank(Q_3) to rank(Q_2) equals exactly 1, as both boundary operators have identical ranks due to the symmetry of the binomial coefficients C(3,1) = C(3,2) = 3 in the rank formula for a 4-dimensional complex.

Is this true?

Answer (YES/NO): YES